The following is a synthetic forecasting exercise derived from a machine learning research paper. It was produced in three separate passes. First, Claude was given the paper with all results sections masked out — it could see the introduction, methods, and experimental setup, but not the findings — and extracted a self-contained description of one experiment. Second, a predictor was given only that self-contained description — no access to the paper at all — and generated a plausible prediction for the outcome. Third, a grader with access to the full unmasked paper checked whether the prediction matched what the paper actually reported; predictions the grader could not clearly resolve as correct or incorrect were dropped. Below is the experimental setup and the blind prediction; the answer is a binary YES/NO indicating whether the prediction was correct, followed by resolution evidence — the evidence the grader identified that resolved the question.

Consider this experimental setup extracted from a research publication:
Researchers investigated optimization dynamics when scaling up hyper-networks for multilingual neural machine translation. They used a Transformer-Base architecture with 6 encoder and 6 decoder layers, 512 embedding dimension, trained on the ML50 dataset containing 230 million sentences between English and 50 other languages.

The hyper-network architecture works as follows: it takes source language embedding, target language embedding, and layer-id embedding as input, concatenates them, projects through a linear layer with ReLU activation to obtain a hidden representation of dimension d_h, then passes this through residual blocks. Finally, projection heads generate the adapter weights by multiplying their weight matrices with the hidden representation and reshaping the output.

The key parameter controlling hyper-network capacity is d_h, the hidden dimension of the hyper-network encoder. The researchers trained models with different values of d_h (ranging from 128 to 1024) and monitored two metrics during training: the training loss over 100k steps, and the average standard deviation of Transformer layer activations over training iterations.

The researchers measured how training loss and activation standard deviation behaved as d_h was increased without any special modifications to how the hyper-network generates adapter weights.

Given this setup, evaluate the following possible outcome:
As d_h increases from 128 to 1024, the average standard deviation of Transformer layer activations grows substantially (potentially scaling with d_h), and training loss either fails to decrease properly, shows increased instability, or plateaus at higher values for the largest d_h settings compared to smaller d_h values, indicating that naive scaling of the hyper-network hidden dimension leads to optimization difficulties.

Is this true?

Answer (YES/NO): YES